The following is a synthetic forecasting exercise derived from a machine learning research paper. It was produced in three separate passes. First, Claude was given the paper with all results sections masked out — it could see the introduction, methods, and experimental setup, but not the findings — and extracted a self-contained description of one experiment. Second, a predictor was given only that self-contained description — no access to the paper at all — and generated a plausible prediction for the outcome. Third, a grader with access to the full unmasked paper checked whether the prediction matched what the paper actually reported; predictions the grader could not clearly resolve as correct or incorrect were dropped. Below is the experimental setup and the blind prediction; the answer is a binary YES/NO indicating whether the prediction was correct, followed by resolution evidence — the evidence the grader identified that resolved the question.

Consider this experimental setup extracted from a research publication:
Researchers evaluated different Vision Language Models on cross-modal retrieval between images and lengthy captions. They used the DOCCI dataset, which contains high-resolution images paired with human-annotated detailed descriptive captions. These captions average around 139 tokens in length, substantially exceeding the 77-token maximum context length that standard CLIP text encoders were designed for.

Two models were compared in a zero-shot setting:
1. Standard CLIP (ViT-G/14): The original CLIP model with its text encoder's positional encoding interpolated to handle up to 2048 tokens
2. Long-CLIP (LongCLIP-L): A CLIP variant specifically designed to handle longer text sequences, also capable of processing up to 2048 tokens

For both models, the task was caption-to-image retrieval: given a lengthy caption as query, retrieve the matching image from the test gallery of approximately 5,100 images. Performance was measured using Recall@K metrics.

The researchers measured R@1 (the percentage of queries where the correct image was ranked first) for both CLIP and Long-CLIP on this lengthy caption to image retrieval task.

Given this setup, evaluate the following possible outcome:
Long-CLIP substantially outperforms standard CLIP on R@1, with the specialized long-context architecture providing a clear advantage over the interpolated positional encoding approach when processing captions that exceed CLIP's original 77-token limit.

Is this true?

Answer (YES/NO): YES